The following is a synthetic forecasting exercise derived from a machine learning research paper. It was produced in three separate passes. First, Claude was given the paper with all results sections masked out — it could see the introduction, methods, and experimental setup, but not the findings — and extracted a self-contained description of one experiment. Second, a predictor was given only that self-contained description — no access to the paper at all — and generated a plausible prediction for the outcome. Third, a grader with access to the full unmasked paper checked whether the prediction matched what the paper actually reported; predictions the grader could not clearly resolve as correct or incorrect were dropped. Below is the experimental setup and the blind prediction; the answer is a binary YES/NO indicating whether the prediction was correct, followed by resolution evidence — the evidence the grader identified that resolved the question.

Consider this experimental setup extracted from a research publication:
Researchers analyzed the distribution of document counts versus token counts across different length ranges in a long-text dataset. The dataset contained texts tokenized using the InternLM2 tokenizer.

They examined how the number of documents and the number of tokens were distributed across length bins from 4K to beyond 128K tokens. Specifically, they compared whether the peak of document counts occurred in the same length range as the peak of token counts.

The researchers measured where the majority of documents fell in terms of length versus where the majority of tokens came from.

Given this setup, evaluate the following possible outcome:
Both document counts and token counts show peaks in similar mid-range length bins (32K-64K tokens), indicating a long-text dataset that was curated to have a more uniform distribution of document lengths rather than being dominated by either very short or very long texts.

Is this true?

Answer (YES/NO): NO